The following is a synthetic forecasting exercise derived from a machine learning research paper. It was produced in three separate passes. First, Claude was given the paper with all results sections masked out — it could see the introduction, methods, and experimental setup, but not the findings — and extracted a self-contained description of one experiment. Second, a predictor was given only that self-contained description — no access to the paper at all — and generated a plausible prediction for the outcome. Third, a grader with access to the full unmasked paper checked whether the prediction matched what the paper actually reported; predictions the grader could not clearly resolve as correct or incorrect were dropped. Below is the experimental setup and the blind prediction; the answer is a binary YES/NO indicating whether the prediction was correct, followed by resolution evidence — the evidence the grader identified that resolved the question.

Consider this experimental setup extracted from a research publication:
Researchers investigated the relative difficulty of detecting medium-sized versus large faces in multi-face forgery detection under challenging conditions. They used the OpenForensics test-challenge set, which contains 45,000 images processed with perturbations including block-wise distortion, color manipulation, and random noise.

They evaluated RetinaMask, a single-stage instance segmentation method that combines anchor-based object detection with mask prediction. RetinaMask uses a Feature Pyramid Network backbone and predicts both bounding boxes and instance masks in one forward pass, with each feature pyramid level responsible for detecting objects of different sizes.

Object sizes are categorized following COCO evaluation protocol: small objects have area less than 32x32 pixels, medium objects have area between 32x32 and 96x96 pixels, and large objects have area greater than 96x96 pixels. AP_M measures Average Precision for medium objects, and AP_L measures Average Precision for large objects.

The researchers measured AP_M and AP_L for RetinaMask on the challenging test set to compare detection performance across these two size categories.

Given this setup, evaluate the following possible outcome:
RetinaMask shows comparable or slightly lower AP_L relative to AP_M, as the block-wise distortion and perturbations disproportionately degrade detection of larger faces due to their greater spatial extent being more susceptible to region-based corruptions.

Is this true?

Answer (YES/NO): YES